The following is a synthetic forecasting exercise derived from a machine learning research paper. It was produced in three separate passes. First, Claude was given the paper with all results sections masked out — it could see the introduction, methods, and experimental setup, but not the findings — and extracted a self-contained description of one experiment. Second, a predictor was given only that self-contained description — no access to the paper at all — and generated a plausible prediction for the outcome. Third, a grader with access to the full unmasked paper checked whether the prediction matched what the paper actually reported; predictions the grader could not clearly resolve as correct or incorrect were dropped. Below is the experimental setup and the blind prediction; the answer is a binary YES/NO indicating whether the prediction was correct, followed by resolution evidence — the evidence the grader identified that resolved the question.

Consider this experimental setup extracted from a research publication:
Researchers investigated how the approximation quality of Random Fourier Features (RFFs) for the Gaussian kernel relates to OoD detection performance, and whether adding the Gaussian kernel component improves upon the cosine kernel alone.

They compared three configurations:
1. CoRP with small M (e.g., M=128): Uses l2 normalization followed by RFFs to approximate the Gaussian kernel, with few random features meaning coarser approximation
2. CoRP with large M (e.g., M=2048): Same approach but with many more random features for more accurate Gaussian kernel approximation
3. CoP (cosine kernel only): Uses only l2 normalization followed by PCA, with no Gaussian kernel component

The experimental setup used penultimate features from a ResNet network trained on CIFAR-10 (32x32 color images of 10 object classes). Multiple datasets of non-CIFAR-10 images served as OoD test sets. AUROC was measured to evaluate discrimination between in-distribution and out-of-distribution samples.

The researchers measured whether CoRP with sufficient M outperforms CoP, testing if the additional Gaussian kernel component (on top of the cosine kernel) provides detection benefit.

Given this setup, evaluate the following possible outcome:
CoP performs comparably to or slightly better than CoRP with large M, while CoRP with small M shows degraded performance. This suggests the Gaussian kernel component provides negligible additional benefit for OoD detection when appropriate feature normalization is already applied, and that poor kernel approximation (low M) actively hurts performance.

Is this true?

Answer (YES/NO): NO